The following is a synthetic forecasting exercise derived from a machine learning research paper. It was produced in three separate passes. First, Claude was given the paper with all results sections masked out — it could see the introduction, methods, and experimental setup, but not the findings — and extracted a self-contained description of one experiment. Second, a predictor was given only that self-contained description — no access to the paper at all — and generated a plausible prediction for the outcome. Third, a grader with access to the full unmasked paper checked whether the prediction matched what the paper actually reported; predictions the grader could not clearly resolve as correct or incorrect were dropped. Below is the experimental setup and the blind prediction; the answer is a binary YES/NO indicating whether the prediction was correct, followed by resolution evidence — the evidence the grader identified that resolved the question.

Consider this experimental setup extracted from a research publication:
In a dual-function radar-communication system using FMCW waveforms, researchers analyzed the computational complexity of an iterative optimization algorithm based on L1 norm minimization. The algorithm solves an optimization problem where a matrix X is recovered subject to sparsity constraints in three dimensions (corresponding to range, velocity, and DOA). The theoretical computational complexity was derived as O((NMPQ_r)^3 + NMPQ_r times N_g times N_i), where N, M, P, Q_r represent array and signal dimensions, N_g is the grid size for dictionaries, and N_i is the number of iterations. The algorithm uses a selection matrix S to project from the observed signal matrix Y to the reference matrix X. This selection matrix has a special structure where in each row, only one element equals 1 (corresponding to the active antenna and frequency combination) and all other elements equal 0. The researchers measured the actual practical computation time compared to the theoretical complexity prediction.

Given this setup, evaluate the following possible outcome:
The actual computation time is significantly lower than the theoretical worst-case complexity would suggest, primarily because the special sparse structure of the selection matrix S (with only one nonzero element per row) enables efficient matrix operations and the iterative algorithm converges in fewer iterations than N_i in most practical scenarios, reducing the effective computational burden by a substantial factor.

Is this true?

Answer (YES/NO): NO